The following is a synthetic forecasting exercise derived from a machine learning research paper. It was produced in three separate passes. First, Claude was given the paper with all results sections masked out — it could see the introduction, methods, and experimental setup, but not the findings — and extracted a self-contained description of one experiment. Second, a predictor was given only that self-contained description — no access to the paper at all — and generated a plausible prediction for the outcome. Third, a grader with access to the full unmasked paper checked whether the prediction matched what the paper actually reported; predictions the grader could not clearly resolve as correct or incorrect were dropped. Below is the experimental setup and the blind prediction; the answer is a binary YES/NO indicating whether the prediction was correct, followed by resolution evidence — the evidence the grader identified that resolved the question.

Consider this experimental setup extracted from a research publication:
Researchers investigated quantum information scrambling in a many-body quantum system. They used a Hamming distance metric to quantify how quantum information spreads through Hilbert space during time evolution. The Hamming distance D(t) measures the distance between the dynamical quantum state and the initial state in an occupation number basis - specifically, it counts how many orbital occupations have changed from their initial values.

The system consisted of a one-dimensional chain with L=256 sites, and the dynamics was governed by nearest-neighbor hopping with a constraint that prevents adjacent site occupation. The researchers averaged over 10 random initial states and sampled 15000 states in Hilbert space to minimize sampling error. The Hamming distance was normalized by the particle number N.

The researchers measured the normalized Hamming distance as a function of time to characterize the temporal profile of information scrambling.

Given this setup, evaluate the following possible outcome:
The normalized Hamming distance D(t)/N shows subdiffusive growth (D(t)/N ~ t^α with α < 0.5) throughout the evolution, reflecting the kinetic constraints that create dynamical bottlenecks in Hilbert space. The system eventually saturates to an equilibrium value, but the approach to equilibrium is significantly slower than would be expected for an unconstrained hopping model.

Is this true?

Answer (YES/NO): NO